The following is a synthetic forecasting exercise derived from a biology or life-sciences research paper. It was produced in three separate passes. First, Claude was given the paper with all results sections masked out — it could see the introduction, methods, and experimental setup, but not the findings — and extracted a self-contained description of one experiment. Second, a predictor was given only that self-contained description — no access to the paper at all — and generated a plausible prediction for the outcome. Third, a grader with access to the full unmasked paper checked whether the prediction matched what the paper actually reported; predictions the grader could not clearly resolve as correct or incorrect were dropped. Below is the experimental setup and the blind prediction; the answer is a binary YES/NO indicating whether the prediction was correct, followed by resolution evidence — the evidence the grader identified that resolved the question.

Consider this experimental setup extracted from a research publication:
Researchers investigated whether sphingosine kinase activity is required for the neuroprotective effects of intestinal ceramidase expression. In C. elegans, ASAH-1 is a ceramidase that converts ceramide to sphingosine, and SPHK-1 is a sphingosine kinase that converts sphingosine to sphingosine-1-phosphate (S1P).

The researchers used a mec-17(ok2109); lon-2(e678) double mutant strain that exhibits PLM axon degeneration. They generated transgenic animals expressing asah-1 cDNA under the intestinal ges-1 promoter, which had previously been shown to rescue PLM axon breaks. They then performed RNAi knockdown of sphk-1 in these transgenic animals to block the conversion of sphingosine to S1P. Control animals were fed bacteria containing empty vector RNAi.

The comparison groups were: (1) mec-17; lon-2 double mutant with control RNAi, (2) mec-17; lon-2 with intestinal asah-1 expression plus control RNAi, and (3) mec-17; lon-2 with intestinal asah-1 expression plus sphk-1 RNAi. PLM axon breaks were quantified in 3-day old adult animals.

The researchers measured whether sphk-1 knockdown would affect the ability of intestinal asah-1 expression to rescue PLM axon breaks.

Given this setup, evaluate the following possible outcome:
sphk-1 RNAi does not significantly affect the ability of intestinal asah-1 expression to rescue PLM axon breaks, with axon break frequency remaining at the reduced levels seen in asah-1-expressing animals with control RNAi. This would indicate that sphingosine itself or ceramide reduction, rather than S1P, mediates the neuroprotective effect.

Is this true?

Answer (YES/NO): NO